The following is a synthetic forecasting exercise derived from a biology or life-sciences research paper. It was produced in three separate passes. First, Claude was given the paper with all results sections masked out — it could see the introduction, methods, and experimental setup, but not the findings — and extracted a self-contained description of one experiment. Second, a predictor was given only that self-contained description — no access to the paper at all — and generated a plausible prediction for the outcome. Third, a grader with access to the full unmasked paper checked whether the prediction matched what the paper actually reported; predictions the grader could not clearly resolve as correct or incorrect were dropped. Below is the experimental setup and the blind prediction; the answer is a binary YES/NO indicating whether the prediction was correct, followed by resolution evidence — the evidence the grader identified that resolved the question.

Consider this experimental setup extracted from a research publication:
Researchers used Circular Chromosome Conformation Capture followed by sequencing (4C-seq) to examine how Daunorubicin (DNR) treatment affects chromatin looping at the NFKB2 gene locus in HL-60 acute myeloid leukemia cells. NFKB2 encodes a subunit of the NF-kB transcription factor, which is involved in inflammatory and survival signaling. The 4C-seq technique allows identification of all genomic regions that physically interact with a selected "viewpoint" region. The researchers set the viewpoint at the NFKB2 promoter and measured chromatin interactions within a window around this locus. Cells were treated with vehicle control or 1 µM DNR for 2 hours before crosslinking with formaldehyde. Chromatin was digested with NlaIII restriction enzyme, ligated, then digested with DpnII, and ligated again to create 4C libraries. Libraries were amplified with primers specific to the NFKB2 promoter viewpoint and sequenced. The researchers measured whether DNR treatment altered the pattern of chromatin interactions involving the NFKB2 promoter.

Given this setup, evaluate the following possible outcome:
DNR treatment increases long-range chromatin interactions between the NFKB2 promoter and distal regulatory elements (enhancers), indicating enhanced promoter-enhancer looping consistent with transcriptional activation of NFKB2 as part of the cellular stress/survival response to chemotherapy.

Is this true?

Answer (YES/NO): YES